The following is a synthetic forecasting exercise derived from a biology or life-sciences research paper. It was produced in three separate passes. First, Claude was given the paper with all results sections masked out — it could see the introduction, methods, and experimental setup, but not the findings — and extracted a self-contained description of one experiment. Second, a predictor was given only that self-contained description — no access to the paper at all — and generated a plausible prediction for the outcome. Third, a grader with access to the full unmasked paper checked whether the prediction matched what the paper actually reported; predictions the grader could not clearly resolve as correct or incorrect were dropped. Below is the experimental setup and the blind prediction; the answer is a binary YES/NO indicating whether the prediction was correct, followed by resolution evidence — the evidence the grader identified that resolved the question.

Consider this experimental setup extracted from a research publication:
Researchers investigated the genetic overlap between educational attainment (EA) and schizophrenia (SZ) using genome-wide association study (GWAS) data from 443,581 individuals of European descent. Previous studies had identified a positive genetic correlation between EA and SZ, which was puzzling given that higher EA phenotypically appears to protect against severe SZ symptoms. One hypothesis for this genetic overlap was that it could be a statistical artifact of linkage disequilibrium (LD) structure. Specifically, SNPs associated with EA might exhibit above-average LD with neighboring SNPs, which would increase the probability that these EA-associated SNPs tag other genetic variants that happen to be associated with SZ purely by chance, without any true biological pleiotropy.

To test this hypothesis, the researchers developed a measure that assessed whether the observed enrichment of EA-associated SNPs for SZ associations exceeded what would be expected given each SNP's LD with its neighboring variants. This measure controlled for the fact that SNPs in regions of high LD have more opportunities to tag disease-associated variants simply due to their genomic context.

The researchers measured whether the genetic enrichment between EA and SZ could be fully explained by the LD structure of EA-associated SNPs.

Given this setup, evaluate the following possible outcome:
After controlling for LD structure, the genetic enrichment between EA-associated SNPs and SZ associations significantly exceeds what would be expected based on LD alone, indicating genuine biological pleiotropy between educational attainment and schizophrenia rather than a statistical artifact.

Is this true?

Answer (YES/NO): YES